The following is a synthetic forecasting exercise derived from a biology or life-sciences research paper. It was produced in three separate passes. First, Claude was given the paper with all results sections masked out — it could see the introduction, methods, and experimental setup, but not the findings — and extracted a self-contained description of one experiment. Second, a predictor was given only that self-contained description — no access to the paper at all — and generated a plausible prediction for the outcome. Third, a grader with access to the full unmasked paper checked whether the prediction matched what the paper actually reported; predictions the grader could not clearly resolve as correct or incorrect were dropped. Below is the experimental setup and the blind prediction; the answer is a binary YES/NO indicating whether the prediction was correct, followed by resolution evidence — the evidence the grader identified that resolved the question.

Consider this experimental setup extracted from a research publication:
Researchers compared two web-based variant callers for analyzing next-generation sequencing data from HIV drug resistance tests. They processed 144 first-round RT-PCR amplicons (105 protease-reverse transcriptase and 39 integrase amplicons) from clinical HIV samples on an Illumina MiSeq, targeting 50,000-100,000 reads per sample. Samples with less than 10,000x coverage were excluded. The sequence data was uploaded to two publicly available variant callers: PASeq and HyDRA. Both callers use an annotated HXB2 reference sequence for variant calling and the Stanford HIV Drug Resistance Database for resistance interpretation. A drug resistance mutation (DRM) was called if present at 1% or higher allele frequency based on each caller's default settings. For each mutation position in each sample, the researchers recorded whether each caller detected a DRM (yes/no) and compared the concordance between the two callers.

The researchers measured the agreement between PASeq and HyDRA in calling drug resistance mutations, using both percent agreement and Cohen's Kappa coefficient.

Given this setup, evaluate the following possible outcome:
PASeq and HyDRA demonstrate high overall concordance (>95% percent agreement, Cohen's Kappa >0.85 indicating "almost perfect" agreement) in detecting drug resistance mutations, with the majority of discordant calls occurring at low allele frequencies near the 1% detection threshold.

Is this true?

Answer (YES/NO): YES